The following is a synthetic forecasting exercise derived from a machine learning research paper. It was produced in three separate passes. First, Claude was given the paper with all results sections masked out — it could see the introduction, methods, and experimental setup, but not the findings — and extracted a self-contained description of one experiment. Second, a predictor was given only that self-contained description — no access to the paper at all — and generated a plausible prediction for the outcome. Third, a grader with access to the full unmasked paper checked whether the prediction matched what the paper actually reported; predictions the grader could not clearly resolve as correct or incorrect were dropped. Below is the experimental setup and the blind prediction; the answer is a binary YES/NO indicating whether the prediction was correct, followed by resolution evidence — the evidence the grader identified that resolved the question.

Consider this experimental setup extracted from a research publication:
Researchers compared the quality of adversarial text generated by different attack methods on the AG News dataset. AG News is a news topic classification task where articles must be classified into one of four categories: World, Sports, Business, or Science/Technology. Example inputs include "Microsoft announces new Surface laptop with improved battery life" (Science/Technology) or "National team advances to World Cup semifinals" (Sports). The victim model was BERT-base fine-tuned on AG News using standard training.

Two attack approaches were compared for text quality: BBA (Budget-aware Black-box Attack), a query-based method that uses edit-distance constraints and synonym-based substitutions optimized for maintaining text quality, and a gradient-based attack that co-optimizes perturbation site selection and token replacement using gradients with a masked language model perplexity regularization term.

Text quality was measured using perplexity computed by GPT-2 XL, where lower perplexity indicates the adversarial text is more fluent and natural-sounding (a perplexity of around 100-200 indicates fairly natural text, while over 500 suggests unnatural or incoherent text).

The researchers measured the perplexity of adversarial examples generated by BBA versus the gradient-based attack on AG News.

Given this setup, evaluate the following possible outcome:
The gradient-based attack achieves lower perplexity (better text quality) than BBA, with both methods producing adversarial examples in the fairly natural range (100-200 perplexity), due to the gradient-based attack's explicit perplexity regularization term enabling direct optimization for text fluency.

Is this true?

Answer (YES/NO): NO